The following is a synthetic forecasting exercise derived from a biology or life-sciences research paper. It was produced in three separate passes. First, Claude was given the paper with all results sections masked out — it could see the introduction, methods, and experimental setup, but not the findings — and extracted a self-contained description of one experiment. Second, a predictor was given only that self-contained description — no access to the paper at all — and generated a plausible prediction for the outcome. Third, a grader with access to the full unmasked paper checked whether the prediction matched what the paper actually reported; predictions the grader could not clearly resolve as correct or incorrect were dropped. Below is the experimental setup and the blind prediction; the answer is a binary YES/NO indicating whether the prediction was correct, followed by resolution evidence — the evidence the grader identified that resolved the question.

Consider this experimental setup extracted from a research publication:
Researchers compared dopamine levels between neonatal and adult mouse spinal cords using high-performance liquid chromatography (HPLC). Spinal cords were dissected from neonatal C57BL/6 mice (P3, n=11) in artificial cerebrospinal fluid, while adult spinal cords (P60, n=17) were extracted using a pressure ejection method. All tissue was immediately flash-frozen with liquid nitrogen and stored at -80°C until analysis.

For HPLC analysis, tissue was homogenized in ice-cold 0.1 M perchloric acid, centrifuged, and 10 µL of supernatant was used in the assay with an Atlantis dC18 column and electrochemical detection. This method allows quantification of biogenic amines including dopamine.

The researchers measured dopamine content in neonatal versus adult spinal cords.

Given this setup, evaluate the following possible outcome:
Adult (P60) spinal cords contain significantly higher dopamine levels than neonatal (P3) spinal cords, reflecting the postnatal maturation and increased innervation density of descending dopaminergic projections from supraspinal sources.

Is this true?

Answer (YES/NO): YES